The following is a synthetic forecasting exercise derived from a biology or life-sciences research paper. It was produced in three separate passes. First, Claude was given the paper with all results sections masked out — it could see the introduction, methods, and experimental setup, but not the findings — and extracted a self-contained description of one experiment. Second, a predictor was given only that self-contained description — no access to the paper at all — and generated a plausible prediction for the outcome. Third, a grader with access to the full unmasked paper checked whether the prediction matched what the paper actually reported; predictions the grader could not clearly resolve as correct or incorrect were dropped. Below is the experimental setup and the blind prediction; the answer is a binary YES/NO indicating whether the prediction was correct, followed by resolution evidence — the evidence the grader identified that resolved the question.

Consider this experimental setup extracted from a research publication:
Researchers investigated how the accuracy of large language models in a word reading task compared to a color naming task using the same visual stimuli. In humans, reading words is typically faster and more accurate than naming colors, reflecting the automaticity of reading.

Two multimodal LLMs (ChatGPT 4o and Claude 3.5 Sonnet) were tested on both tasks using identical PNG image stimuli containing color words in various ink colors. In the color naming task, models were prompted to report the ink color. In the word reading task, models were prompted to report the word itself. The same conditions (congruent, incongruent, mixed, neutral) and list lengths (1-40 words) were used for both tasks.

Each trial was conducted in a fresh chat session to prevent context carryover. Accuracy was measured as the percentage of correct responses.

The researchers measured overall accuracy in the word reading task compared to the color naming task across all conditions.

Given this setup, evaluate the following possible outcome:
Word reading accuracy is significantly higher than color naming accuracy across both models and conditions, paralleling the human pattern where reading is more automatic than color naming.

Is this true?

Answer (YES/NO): YES